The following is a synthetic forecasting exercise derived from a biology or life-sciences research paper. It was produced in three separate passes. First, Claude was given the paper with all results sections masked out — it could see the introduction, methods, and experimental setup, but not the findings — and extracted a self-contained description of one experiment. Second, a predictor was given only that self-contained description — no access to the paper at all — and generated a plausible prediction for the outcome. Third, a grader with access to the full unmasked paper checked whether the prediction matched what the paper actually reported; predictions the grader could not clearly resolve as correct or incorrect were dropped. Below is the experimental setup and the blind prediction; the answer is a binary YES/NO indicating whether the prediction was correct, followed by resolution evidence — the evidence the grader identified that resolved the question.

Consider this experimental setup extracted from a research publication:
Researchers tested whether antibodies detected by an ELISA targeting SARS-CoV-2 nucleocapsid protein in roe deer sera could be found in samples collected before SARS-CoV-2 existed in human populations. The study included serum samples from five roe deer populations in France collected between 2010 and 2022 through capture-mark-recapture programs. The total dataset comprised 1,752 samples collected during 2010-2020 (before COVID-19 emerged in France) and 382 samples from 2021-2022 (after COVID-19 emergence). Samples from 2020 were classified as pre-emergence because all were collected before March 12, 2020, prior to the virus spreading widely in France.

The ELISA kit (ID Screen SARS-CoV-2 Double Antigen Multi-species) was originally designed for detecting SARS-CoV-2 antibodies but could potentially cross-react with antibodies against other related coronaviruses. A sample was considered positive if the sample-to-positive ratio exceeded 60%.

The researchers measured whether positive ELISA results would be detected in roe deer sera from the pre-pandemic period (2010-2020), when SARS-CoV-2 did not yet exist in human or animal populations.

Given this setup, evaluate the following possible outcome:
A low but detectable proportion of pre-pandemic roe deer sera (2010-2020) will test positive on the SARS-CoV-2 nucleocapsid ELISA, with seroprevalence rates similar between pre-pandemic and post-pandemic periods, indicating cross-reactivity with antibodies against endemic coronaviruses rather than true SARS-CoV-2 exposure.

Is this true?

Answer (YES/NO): YES